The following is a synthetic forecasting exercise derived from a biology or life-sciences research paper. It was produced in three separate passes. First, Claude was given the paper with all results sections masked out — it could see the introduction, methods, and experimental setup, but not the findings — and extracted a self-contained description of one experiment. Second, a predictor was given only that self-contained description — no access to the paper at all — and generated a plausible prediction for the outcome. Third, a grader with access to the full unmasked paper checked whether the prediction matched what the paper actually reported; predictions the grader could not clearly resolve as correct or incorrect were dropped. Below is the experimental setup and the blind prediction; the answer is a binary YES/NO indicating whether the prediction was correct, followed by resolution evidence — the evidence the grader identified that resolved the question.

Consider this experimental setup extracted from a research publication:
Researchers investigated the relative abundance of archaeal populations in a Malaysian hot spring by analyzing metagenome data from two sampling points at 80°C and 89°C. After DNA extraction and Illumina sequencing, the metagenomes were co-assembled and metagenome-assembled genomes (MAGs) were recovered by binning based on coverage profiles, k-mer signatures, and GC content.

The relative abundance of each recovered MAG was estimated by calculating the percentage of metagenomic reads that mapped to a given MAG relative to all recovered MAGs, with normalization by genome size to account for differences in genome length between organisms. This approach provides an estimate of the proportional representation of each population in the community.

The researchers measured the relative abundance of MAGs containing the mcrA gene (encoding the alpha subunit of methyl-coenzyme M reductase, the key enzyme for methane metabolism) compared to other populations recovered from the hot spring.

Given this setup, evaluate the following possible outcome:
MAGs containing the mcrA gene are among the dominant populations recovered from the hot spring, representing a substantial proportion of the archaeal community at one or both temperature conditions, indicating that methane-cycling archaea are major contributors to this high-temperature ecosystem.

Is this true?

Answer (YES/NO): NO